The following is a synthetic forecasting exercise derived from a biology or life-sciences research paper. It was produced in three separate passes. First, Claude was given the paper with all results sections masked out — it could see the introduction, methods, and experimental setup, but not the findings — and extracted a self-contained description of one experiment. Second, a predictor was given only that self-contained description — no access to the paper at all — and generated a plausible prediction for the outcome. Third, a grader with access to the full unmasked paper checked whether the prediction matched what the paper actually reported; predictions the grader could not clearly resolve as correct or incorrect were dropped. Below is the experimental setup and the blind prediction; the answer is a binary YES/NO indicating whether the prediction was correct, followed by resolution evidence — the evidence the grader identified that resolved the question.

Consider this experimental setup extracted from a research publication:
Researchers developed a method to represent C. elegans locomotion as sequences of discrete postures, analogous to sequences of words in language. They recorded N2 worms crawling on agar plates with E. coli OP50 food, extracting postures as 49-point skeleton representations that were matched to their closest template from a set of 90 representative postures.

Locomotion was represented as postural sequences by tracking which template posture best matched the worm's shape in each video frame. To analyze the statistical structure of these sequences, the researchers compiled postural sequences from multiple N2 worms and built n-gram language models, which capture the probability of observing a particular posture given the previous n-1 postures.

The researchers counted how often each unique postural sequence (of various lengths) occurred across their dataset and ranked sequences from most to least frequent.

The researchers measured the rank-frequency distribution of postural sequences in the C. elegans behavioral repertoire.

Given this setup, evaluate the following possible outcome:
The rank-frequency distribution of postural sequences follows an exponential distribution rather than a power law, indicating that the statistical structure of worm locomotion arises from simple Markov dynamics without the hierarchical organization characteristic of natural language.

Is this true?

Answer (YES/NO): NO